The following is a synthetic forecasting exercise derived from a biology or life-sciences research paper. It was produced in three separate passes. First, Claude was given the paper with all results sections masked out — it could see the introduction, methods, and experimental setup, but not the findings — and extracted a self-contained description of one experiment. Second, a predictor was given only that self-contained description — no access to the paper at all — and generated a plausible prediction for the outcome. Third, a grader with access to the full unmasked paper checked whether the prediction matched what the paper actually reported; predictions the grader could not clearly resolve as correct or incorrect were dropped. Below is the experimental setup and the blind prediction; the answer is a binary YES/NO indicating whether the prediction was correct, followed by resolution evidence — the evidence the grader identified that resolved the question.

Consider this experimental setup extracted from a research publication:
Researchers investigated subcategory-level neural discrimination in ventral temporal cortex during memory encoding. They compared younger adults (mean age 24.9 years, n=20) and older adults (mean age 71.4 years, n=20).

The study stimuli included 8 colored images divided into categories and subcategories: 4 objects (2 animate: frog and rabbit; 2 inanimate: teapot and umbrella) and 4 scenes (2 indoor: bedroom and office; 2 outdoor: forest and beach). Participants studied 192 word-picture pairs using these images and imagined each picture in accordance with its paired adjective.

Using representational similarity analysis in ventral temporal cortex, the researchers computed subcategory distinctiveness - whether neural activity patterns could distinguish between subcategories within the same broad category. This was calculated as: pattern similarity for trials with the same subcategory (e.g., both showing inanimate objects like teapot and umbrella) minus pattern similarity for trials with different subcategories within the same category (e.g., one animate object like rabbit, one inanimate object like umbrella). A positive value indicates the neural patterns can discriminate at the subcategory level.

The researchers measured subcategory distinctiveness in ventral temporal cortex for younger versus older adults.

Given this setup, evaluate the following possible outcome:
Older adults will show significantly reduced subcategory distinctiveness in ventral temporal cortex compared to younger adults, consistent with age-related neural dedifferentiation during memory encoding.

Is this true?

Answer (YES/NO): YES